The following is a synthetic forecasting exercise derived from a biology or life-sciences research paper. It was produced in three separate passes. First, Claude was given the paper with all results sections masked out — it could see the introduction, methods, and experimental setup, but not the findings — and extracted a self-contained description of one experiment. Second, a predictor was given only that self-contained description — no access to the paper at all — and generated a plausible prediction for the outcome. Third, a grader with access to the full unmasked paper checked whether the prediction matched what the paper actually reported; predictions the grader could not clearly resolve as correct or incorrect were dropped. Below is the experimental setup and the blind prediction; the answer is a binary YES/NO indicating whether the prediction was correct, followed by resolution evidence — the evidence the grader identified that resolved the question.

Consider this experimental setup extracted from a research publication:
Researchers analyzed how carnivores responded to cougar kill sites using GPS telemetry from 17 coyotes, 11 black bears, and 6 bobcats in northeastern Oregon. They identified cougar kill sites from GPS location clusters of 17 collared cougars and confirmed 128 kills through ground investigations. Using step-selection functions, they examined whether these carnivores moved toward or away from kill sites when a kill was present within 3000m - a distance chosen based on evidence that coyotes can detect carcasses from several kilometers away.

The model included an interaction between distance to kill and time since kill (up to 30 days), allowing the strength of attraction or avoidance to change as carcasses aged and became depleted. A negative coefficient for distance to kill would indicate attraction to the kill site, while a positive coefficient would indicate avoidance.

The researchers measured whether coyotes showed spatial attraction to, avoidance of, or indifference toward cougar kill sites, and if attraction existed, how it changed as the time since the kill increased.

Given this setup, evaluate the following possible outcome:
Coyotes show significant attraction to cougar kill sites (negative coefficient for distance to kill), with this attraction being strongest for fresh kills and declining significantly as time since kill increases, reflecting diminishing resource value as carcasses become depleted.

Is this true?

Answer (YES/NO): YES